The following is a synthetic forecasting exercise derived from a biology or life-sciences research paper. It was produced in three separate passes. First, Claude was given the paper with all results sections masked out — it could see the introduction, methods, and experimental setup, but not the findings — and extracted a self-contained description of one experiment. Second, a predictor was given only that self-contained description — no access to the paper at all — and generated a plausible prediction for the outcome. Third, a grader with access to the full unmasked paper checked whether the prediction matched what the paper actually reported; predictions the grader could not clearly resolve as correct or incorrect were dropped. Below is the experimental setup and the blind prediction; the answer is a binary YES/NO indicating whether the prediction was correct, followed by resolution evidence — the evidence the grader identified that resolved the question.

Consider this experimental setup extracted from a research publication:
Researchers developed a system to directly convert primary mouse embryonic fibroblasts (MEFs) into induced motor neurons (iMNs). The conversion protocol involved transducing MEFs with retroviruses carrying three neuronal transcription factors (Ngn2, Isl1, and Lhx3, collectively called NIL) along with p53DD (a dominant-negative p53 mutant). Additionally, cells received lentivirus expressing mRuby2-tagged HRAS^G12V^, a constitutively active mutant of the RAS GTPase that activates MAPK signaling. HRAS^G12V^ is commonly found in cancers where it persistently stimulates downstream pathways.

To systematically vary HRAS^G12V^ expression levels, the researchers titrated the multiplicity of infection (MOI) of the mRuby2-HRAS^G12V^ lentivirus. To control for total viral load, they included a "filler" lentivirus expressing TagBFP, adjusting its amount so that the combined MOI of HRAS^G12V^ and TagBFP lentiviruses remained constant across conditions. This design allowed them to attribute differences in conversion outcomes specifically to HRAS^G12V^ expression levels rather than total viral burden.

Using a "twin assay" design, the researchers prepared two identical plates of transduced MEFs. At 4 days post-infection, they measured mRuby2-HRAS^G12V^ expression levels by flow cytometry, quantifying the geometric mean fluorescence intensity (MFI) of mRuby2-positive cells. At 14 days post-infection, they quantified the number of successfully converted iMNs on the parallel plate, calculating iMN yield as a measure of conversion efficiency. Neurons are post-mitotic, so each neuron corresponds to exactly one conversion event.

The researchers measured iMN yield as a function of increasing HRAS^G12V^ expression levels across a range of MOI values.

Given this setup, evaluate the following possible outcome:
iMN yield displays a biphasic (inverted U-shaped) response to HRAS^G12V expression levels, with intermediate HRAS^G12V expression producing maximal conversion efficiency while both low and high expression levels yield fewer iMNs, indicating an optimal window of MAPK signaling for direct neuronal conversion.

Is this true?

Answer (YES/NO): YES